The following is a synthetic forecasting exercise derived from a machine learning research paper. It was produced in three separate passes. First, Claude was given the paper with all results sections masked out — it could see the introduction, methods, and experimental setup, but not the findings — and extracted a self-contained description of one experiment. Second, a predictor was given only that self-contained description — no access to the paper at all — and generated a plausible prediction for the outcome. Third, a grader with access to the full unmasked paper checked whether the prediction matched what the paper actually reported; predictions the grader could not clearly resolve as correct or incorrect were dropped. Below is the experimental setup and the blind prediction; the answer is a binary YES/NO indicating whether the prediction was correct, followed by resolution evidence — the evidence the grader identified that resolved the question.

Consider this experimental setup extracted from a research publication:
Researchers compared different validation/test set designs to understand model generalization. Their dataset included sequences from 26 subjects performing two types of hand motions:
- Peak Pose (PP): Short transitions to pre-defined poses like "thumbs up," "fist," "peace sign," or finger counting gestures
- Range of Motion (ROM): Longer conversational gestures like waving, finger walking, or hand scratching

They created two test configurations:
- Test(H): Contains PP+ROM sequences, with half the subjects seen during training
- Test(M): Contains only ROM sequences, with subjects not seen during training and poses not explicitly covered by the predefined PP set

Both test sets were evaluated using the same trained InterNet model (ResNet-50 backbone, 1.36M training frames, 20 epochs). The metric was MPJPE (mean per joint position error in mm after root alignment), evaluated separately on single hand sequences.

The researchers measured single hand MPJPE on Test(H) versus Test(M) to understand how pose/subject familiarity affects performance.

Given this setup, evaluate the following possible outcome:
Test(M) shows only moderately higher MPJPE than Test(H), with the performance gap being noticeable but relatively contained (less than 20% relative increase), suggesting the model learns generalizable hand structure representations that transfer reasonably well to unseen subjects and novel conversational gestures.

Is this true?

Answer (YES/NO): NO